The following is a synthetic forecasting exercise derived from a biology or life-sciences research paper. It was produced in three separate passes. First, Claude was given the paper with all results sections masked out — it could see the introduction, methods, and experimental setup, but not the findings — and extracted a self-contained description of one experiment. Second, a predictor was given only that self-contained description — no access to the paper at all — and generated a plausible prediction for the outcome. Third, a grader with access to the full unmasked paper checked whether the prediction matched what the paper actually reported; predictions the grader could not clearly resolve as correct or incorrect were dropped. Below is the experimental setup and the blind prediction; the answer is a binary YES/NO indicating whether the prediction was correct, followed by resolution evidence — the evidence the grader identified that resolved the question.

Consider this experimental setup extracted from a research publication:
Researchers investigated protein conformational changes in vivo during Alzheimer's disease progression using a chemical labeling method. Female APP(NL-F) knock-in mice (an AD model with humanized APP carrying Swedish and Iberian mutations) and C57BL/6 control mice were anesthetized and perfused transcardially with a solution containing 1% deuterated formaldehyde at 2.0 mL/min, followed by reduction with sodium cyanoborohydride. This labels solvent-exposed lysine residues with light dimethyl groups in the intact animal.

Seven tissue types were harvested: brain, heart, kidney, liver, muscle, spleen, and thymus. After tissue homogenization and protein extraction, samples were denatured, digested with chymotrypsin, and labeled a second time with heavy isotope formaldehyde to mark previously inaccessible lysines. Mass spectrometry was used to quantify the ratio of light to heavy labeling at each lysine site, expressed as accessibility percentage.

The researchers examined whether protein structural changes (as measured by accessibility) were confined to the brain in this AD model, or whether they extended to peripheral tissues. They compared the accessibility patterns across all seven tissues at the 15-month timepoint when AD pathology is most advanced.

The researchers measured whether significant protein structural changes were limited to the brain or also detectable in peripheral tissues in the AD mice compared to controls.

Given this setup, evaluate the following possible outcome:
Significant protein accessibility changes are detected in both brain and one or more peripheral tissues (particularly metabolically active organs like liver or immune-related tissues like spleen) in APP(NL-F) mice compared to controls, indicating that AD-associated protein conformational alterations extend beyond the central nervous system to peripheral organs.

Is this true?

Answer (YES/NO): YES